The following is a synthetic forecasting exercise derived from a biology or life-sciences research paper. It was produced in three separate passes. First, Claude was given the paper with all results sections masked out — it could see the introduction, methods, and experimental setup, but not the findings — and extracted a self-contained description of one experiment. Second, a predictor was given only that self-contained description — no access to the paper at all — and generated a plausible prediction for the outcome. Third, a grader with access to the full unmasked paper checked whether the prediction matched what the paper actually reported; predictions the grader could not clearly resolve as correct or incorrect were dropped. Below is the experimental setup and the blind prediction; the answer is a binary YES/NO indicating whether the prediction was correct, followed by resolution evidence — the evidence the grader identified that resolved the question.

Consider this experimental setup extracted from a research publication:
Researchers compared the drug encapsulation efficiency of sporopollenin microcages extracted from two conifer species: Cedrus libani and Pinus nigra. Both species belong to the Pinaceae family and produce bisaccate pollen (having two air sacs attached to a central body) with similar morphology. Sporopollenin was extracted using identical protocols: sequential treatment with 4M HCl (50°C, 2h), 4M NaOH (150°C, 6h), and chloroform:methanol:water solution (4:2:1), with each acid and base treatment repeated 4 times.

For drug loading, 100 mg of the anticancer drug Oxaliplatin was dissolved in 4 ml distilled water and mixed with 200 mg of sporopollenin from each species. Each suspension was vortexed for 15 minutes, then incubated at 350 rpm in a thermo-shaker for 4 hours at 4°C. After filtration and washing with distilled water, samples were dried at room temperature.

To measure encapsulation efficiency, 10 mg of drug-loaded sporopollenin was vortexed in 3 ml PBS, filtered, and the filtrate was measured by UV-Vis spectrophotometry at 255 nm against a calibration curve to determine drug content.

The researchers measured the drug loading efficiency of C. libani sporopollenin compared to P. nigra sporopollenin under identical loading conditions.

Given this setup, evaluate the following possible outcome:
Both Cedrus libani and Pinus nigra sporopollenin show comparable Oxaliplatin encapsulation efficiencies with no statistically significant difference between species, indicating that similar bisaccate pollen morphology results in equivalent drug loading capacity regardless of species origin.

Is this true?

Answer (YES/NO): NO